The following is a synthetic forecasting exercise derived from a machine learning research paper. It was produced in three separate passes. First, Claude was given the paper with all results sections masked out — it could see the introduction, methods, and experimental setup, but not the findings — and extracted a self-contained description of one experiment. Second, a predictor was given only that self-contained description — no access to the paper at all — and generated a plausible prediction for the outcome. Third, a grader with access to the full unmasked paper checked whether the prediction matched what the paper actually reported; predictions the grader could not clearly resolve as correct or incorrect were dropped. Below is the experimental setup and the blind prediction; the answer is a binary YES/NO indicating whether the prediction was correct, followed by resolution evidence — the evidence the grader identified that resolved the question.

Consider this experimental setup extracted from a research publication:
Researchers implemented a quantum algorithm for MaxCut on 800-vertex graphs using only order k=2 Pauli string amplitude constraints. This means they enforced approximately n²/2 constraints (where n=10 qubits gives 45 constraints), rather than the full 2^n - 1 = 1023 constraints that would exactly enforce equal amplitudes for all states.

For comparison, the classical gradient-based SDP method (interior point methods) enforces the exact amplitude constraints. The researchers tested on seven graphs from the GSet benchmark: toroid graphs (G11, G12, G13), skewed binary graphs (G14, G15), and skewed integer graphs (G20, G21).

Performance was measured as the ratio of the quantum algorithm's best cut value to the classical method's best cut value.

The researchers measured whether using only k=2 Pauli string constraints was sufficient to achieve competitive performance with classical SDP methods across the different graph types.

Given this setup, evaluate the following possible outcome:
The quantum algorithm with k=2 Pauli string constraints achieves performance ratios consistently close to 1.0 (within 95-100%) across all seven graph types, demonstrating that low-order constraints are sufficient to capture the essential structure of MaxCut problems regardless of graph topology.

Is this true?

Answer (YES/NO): NO